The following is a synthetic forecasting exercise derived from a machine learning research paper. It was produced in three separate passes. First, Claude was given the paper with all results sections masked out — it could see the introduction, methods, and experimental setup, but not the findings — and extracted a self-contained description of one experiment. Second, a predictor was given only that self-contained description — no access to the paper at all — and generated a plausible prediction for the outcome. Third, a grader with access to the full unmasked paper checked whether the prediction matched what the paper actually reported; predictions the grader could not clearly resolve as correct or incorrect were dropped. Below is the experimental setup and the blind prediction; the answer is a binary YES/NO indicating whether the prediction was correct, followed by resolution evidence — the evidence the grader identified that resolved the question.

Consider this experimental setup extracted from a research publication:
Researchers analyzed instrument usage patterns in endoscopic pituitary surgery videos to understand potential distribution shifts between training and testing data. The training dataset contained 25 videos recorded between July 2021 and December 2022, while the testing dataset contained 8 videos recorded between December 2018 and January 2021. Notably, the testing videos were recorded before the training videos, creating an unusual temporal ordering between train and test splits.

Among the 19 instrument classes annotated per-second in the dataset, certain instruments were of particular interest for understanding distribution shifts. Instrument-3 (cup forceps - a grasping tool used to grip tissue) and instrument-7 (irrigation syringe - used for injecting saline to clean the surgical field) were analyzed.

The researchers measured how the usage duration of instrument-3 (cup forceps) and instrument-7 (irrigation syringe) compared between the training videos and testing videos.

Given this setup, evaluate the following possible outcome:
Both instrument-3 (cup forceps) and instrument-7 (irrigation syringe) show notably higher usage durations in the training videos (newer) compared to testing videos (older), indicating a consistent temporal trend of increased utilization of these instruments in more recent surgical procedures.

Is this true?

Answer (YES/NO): YES